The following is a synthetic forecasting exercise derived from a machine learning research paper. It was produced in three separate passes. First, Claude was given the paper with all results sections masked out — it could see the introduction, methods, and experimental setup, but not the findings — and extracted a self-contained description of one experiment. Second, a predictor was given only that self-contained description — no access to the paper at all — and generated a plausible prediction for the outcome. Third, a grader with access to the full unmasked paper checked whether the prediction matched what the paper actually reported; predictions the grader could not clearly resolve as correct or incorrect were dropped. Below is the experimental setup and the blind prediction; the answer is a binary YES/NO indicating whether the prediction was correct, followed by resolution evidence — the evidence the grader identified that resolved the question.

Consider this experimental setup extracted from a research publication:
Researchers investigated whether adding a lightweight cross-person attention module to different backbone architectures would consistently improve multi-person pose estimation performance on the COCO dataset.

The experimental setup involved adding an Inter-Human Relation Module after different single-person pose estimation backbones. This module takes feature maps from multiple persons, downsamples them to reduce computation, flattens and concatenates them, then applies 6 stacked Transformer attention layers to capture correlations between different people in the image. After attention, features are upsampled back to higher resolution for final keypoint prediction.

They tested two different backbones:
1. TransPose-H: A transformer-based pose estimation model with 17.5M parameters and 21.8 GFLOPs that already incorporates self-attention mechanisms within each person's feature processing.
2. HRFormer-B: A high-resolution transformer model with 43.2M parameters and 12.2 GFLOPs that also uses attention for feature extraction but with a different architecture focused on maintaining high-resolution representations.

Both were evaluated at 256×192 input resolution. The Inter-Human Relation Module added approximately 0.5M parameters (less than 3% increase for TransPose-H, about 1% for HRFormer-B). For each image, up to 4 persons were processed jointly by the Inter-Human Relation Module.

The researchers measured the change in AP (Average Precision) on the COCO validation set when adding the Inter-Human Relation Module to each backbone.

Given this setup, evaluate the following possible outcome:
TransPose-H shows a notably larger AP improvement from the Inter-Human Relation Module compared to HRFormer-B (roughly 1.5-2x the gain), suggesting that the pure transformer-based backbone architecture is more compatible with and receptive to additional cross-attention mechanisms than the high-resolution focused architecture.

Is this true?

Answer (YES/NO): NO